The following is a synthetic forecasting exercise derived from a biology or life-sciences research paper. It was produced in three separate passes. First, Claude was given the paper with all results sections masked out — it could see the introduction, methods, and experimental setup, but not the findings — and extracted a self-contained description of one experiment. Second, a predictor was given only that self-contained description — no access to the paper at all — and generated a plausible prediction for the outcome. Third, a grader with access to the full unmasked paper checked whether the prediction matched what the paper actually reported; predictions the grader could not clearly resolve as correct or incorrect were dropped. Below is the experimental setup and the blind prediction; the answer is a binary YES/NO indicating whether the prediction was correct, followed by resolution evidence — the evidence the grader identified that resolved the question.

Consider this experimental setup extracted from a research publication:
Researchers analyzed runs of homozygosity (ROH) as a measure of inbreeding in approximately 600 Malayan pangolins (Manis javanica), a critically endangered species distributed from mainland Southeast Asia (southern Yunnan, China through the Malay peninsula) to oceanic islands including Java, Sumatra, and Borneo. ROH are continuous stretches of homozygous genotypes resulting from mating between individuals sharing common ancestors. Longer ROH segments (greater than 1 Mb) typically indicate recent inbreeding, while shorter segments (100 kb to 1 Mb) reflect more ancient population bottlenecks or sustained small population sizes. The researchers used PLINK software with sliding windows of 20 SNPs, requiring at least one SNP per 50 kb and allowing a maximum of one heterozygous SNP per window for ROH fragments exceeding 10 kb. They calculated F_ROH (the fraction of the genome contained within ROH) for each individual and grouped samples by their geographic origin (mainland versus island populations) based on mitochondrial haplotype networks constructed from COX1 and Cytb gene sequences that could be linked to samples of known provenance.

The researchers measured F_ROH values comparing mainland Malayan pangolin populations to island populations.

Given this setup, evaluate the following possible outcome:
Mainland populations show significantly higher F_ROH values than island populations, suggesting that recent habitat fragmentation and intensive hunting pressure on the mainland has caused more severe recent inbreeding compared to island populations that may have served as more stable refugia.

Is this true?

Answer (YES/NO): NO